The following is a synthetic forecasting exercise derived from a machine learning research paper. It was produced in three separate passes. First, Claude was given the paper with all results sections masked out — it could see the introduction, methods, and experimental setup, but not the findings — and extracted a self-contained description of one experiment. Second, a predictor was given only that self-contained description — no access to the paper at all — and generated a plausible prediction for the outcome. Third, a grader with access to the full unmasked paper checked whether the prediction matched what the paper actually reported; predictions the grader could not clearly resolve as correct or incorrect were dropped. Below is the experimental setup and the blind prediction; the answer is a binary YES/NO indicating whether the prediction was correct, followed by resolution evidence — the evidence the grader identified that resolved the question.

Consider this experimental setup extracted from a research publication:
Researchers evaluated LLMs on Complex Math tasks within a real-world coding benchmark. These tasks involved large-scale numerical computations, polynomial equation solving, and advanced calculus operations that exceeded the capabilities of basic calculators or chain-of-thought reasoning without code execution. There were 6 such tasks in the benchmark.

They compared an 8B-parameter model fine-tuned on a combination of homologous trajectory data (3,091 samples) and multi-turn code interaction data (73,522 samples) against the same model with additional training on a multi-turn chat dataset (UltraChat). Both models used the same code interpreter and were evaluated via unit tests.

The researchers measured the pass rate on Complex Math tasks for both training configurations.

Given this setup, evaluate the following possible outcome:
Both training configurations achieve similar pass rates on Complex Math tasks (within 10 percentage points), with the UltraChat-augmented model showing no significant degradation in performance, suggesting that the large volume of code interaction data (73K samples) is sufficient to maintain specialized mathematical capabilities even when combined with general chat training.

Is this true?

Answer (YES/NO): NO